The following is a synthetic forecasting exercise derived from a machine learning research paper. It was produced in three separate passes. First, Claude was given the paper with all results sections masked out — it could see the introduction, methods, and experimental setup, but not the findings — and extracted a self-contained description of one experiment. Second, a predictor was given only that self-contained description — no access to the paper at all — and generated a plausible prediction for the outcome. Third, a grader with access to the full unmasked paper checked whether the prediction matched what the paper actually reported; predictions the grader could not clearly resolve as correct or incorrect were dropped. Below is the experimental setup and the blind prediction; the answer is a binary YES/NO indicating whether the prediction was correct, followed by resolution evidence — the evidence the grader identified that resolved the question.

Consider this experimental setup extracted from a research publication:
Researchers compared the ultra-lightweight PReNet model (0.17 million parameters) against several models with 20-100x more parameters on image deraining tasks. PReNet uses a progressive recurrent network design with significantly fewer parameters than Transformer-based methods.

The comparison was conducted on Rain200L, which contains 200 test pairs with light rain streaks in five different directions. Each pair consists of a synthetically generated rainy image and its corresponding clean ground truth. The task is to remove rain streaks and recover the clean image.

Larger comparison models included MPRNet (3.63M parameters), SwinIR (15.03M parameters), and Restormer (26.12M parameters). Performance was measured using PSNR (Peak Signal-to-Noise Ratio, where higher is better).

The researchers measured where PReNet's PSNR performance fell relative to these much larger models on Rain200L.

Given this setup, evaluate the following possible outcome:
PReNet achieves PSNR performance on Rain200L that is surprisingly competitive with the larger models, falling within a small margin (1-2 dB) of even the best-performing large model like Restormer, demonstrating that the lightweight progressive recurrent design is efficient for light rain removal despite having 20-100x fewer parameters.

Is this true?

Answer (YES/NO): NO